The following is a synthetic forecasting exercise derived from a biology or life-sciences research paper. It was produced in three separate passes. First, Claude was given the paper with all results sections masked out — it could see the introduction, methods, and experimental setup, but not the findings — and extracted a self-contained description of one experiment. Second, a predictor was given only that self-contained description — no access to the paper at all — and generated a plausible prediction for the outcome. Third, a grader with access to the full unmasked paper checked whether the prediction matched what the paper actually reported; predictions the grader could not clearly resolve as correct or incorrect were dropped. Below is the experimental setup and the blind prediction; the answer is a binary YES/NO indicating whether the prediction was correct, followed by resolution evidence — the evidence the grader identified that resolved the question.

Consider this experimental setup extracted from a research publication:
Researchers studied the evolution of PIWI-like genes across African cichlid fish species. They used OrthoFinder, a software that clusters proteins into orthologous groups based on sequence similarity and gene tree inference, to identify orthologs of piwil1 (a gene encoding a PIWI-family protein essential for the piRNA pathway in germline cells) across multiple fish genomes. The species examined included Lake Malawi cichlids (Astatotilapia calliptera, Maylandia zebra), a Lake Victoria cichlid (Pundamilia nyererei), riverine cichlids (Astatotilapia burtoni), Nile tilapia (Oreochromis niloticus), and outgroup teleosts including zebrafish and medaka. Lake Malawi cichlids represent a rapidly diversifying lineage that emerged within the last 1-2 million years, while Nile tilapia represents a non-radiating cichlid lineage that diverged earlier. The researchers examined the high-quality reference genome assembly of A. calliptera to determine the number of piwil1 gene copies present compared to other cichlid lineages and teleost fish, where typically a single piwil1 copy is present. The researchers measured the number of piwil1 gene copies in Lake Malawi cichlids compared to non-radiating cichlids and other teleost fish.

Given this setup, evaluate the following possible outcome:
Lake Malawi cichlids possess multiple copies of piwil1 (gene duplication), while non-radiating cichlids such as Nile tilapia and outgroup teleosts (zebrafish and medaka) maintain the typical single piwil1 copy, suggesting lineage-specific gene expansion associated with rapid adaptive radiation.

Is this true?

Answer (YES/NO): YES